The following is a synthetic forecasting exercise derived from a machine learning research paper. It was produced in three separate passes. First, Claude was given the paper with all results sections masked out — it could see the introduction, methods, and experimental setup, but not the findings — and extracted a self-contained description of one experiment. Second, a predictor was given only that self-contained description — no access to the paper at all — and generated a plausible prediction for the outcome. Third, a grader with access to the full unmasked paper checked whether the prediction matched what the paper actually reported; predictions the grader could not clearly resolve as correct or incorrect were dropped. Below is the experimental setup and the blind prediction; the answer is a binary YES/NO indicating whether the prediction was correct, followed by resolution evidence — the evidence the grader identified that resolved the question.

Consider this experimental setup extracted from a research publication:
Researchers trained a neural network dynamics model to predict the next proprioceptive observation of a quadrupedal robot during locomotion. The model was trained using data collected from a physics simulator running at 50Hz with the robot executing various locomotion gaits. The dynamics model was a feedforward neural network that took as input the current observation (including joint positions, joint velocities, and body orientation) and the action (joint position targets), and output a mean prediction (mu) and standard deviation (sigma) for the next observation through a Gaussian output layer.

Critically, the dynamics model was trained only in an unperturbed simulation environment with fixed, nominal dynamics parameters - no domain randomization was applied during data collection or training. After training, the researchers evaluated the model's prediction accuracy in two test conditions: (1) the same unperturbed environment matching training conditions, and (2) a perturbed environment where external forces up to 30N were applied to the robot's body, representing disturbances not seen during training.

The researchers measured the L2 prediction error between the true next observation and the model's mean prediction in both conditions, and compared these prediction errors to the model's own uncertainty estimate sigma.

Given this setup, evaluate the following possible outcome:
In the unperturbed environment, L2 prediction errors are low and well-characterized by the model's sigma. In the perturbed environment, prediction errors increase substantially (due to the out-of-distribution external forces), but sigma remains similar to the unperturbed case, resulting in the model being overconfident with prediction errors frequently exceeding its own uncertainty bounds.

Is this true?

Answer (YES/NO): NO